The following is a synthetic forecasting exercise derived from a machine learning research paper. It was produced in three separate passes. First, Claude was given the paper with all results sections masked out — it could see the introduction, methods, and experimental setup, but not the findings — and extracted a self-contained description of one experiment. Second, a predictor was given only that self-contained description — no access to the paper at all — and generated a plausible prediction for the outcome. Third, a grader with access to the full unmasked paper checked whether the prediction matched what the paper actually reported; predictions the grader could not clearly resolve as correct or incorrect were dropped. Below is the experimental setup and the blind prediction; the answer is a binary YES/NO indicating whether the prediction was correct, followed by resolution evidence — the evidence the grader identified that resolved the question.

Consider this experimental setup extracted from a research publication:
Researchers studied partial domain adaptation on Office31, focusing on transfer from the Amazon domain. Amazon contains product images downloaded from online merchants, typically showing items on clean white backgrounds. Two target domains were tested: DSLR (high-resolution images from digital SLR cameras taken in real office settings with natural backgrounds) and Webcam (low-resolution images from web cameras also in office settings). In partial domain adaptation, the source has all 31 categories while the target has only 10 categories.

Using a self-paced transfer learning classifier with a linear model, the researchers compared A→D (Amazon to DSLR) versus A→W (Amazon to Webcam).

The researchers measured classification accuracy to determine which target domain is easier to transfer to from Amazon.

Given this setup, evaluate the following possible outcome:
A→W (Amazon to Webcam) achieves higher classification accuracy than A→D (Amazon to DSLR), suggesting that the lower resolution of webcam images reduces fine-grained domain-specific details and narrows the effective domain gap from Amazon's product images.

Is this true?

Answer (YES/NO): NO